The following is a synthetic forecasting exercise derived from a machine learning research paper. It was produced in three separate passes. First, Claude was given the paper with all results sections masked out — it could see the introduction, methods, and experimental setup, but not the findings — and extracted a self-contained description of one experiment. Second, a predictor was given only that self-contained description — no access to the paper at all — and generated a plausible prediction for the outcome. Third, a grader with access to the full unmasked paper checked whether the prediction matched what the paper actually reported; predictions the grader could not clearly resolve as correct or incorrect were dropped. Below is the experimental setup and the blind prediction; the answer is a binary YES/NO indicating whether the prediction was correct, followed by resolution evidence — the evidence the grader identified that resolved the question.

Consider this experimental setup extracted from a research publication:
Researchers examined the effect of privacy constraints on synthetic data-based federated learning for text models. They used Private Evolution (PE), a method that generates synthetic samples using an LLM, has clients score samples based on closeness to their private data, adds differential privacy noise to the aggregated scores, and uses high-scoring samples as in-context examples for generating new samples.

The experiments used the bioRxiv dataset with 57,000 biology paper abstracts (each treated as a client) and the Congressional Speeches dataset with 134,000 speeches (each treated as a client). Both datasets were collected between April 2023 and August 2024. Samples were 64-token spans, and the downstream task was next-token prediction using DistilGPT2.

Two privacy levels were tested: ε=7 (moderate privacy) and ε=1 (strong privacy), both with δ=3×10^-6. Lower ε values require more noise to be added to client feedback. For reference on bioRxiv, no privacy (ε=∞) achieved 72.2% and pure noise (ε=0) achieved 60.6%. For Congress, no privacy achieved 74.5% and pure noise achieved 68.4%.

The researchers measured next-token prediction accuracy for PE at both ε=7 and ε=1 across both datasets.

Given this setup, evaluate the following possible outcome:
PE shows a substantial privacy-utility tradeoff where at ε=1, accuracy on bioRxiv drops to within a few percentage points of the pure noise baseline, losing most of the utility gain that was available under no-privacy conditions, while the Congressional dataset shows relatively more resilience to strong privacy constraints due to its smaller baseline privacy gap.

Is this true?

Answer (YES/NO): NO